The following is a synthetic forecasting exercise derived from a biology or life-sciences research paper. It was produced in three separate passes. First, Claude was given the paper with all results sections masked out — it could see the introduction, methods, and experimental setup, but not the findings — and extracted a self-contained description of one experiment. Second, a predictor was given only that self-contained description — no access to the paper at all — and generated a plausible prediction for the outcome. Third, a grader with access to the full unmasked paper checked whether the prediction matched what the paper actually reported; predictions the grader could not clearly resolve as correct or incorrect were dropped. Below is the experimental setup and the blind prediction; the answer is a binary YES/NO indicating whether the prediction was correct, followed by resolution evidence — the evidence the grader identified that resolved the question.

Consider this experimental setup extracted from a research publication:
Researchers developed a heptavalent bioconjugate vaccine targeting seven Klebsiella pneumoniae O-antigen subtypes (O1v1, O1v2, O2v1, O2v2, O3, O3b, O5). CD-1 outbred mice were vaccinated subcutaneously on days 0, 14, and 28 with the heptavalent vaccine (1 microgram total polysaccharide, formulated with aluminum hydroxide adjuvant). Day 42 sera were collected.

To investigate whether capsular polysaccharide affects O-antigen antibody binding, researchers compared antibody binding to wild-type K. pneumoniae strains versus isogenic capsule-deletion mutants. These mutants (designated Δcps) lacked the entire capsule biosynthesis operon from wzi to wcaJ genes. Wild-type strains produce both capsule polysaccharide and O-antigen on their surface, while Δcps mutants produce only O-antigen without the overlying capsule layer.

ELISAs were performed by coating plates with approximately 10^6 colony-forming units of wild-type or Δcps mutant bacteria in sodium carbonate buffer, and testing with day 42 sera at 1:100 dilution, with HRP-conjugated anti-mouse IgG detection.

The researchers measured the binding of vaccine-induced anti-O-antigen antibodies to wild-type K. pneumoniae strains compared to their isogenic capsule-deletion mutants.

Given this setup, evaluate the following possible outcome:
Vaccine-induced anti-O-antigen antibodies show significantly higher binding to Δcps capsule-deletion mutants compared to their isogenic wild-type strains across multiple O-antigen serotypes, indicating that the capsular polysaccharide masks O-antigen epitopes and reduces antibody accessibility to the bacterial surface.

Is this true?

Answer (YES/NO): YES